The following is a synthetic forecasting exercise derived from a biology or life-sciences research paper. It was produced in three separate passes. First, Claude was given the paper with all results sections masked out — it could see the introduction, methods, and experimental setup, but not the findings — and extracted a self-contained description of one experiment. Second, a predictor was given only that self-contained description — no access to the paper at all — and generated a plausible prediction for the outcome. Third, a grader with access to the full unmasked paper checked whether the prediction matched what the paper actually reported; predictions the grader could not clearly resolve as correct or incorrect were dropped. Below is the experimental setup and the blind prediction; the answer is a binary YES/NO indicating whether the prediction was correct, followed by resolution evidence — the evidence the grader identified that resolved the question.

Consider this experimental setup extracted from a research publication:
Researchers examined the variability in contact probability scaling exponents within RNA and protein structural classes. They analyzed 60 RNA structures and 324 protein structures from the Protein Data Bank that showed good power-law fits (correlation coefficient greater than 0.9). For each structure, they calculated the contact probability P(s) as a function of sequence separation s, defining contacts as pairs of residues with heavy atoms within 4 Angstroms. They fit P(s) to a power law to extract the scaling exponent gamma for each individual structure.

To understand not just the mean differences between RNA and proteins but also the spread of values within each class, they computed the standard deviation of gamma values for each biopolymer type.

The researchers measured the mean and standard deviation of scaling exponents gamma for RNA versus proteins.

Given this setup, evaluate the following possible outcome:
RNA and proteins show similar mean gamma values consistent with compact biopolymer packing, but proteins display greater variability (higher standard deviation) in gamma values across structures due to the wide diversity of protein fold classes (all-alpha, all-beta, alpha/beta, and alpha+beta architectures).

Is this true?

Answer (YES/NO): NO